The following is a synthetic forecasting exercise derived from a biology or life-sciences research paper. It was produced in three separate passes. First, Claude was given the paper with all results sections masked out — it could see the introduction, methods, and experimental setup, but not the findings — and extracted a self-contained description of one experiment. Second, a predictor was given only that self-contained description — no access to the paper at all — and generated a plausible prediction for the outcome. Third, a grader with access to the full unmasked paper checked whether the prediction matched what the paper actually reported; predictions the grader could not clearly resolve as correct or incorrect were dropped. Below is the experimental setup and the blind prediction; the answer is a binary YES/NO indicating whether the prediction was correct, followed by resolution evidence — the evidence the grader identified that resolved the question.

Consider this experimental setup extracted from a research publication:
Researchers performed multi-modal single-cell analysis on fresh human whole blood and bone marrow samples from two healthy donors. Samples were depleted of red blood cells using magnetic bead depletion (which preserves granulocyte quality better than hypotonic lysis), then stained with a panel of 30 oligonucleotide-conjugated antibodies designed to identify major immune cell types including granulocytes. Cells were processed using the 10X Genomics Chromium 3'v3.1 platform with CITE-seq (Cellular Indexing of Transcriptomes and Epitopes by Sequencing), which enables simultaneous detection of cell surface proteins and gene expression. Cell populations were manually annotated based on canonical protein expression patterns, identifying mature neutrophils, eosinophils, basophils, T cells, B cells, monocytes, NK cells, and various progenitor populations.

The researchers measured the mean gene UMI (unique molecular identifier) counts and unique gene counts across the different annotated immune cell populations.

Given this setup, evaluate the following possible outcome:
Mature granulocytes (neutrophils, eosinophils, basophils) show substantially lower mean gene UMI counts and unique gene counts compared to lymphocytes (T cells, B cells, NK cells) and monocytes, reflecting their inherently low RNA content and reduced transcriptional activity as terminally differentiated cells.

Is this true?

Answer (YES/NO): NO